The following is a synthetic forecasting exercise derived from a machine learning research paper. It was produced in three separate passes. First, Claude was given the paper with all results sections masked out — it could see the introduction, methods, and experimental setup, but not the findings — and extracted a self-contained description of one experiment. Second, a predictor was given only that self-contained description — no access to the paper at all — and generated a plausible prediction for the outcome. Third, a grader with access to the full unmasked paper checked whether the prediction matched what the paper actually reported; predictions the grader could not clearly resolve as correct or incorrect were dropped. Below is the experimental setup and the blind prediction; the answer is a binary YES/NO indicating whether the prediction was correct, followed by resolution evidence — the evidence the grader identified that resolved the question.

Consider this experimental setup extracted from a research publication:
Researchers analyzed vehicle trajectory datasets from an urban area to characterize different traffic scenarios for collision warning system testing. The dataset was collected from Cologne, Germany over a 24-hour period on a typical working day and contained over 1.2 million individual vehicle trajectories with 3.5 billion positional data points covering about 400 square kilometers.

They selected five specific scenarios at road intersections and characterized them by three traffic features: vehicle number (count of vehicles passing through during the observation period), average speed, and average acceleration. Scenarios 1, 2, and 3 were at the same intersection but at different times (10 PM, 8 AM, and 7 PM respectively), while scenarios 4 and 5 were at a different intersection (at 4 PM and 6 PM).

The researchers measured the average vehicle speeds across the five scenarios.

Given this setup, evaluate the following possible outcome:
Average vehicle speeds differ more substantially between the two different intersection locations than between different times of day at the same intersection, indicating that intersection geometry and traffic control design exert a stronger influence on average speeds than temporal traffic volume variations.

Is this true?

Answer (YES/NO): YES